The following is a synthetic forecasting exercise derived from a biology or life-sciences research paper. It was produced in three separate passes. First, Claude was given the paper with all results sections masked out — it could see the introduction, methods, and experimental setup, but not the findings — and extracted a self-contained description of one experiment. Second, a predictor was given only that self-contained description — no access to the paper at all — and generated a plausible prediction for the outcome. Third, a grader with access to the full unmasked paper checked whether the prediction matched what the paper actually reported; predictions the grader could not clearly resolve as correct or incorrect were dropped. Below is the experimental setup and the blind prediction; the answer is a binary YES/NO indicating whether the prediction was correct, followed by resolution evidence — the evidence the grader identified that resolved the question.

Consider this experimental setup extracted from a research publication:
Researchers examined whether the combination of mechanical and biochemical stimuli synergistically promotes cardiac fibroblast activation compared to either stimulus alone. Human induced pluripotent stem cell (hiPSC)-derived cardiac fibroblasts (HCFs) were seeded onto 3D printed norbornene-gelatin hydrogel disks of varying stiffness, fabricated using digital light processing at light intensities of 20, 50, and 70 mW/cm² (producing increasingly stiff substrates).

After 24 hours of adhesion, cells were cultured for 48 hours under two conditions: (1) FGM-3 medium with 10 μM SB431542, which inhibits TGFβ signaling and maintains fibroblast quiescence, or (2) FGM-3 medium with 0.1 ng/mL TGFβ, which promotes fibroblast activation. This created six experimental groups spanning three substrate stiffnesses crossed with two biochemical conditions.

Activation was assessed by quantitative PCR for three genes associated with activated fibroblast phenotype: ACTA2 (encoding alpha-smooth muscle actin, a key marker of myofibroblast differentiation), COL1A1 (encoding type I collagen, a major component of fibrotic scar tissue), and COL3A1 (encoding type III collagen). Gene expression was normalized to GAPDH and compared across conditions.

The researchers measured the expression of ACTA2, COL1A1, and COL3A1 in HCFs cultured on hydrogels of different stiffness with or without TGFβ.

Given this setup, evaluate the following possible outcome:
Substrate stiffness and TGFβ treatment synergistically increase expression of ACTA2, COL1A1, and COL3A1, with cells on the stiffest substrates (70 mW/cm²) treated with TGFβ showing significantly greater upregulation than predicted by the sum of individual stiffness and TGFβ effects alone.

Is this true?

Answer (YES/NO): NO